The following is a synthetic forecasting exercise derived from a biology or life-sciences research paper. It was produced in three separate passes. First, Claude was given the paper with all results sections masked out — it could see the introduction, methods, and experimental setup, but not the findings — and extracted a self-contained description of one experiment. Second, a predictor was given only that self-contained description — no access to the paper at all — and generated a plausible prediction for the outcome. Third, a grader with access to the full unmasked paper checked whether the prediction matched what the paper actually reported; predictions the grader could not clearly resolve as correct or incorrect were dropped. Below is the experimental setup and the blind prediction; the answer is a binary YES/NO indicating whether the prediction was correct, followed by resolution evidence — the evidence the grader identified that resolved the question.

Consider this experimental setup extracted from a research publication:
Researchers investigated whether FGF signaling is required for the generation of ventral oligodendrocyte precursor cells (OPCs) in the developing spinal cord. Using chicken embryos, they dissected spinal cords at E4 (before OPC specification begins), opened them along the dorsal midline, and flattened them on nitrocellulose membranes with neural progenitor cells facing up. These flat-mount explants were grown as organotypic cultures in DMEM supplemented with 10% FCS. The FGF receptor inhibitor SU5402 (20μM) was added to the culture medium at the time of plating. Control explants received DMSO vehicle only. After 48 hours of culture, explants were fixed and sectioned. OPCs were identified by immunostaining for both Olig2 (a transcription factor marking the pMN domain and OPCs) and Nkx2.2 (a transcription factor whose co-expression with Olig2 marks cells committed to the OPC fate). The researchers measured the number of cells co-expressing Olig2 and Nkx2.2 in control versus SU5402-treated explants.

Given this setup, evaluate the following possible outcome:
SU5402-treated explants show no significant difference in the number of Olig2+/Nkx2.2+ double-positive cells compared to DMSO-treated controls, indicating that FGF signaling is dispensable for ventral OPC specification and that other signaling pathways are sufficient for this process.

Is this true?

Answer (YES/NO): NO